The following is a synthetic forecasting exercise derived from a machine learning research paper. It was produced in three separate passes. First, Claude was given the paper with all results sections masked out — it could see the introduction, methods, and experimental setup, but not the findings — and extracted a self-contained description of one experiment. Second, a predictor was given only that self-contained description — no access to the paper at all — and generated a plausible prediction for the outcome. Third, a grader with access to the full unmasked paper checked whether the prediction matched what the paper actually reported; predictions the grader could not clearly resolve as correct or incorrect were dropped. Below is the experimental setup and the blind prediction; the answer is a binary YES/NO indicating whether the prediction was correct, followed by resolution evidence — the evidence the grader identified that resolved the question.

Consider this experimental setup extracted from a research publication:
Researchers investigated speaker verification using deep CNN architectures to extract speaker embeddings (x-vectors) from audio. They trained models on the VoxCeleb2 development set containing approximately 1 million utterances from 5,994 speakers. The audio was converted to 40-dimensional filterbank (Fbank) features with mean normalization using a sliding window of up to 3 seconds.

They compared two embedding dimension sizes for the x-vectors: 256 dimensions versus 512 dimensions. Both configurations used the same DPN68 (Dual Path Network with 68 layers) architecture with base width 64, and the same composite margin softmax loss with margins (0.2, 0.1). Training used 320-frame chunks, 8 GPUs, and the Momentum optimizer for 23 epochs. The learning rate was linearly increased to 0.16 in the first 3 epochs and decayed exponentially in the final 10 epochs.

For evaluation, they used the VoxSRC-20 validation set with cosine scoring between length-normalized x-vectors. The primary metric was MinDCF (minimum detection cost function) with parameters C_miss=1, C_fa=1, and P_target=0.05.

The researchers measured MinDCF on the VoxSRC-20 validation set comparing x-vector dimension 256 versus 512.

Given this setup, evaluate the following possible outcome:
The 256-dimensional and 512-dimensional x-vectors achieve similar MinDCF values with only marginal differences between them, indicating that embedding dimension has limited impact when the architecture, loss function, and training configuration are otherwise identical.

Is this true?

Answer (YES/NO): YES